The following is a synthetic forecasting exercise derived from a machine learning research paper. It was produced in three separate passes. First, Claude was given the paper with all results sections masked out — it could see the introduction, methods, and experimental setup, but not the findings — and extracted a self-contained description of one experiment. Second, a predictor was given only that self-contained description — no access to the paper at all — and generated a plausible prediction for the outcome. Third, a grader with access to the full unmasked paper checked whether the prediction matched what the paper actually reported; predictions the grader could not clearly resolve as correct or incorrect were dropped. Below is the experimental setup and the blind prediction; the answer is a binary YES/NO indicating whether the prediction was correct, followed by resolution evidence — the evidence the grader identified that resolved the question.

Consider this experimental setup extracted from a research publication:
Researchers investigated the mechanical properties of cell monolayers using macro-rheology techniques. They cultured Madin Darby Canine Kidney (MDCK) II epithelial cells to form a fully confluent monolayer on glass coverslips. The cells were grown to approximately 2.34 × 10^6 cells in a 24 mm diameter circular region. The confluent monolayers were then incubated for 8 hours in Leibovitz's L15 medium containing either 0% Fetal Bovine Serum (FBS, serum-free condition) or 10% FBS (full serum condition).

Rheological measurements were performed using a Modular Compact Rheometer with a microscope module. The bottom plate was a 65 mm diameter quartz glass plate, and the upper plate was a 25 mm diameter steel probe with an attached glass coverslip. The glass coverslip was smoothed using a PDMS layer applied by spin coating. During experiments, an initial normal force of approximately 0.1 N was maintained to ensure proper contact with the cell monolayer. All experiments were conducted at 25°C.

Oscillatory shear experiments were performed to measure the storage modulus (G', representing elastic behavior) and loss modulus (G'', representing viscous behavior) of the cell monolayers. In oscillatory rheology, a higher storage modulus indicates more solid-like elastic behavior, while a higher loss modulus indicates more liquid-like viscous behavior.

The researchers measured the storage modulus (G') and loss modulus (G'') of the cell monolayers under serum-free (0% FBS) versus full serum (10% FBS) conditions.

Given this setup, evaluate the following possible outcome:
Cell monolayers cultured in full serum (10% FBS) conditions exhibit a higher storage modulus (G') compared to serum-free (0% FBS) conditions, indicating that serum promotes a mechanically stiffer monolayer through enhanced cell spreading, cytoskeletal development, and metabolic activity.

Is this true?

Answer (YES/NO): YES